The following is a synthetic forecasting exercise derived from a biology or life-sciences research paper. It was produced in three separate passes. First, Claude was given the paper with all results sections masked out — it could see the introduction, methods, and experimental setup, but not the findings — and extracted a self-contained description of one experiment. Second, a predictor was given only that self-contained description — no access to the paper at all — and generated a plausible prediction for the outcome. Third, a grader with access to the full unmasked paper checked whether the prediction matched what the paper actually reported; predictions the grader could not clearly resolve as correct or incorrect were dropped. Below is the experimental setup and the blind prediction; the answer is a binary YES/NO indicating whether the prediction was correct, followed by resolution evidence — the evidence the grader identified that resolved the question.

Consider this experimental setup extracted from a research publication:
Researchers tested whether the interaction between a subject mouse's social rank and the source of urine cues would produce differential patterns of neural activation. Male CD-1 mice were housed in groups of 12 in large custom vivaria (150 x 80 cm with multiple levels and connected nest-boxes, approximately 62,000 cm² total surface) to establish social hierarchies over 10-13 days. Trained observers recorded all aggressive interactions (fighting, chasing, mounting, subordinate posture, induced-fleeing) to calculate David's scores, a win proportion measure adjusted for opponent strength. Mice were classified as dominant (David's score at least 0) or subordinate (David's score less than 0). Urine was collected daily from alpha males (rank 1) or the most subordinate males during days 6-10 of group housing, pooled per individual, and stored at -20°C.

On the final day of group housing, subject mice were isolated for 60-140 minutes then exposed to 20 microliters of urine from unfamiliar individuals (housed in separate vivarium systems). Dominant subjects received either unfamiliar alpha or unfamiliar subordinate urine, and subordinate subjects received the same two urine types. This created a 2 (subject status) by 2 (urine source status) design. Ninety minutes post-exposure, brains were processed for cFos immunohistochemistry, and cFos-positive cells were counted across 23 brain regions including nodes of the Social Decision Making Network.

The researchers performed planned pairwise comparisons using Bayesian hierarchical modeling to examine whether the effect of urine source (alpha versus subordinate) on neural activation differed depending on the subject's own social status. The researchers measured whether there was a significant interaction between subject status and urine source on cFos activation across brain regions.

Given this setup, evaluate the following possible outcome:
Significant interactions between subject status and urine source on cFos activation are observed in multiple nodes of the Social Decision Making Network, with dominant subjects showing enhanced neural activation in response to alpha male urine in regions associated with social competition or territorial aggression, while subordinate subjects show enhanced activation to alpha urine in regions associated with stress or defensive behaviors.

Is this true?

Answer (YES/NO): NO